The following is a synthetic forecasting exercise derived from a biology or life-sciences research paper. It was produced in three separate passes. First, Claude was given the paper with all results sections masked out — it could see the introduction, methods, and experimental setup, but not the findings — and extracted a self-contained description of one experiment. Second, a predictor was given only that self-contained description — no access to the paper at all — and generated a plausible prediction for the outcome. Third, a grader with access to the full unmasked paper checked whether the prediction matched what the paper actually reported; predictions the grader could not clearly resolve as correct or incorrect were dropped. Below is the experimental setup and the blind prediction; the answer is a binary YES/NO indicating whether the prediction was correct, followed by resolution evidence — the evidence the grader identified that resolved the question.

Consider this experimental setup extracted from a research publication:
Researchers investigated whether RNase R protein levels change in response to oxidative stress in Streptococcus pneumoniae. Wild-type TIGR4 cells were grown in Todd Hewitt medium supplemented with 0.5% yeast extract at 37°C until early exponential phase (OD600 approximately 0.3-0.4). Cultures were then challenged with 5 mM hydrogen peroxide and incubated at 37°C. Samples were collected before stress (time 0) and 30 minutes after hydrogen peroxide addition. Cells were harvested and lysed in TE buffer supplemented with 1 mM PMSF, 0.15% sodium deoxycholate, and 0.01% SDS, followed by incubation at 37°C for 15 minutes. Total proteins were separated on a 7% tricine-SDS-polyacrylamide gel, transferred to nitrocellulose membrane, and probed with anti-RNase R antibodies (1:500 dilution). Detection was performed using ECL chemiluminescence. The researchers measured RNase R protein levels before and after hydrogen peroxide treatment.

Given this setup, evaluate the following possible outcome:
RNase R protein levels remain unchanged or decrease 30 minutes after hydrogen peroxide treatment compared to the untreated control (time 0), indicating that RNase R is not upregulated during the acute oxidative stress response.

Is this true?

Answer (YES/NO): NO